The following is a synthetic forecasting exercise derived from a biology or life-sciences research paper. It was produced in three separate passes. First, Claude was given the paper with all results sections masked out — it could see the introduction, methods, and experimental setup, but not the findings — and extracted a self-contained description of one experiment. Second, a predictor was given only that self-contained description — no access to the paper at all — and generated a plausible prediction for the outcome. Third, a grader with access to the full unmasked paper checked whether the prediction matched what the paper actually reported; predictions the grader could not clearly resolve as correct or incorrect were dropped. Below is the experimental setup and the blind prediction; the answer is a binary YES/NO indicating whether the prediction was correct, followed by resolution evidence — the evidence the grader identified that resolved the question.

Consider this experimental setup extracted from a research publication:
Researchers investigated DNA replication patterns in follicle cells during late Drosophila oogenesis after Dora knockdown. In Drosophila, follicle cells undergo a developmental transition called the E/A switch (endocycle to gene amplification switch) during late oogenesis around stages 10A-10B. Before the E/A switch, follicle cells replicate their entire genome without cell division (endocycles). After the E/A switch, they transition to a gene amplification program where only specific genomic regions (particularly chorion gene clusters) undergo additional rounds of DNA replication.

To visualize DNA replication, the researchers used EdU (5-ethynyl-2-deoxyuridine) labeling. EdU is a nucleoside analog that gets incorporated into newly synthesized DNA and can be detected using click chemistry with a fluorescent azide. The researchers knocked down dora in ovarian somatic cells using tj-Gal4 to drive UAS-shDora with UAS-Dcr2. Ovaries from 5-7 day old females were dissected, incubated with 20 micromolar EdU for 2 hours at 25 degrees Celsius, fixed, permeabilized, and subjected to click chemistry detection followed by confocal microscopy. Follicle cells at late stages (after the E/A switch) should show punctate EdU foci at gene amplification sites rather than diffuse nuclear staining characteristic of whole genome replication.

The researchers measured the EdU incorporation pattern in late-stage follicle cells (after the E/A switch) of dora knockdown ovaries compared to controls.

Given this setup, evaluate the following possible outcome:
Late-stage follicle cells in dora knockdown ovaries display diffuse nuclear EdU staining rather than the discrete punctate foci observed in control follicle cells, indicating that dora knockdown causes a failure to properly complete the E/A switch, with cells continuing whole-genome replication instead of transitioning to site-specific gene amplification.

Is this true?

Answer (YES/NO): NO